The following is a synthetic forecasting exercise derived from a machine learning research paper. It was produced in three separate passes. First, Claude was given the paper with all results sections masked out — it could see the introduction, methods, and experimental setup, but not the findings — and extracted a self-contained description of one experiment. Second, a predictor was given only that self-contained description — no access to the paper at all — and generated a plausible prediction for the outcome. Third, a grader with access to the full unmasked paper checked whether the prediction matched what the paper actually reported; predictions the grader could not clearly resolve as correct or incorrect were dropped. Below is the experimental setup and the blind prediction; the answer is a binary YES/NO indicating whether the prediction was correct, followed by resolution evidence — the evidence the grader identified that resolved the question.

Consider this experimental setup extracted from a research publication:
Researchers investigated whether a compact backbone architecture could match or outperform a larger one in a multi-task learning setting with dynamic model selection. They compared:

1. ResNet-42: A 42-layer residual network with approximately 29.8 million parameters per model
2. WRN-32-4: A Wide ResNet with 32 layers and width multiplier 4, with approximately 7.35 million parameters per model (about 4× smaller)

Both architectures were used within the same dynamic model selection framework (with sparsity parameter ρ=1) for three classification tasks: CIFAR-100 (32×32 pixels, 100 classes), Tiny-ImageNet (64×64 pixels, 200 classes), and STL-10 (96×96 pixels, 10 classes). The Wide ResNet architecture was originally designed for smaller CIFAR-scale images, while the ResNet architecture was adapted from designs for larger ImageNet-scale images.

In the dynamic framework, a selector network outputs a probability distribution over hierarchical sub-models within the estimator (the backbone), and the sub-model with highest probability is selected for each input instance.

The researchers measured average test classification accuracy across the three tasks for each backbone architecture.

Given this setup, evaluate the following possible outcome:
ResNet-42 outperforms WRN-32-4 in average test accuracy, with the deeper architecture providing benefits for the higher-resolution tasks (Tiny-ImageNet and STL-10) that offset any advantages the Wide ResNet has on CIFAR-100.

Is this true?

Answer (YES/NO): NO